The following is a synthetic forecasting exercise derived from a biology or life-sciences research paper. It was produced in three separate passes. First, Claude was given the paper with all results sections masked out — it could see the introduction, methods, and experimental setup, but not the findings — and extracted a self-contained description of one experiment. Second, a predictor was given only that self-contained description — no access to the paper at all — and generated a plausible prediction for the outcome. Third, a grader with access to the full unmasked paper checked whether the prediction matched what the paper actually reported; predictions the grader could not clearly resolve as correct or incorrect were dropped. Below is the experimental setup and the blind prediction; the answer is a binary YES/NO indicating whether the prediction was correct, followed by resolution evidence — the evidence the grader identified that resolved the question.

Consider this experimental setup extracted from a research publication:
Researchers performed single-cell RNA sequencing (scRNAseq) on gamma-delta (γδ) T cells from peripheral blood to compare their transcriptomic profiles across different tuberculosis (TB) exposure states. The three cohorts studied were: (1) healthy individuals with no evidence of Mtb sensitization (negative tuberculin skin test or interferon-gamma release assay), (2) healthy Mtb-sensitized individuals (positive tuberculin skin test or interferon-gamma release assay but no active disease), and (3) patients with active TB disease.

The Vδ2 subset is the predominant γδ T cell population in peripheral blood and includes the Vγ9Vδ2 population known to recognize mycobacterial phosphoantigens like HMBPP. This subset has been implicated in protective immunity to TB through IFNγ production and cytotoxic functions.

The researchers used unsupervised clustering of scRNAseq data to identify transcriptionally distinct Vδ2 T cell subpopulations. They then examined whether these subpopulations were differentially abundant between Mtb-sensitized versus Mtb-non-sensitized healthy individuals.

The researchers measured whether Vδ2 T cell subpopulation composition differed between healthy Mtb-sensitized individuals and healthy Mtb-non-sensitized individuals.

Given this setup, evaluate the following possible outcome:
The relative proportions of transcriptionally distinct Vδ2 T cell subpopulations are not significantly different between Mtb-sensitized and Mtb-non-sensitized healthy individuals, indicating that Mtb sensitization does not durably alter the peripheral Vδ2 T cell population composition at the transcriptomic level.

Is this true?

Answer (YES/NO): YES